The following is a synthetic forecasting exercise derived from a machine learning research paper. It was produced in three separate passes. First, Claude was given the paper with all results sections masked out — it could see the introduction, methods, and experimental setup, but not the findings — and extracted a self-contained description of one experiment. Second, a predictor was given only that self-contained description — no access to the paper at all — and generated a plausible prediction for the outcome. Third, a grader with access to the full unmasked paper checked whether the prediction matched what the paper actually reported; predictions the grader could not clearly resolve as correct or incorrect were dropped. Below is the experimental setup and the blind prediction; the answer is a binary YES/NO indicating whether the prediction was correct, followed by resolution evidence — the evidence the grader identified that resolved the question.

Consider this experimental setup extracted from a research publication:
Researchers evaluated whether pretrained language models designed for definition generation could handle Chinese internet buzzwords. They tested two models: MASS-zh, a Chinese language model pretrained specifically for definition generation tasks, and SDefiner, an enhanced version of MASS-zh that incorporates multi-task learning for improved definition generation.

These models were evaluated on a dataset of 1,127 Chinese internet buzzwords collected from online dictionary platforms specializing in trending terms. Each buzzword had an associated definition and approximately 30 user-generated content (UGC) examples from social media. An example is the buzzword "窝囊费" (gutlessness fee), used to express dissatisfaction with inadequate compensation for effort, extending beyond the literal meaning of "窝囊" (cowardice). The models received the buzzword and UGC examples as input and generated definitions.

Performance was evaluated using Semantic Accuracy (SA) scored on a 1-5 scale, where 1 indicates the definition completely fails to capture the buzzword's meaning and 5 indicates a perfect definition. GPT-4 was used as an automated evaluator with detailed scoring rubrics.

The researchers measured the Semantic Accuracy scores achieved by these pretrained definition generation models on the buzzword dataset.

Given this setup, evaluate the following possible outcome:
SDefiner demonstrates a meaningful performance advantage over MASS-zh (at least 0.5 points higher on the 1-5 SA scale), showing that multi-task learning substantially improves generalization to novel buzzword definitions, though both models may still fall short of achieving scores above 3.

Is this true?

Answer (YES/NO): NO